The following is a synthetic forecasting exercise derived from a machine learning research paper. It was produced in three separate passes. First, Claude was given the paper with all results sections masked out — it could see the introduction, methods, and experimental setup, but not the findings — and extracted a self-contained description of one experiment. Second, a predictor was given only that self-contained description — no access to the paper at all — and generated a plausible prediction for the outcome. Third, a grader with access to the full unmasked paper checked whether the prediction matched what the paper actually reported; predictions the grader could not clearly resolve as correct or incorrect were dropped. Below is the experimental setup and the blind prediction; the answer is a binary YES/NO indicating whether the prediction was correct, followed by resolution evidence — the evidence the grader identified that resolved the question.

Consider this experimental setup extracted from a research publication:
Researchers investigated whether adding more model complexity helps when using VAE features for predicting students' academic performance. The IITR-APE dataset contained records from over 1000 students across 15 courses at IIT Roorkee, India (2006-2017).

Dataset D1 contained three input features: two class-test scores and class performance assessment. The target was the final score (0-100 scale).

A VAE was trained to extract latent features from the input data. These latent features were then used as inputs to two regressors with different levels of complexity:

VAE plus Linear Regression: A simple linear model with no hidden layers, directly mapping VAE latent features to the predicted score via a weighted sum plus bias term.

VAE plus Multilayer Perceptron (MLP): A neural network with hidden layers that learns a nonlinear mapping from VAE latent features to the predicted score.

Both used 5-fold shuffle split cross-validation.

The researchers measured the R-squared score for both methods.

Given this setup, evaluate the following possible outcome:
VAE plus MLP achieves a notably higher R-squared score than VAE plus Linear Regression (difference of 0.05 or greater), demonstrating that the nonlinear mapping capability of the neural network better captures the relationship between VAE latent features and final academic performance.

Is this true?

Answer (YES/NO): NO